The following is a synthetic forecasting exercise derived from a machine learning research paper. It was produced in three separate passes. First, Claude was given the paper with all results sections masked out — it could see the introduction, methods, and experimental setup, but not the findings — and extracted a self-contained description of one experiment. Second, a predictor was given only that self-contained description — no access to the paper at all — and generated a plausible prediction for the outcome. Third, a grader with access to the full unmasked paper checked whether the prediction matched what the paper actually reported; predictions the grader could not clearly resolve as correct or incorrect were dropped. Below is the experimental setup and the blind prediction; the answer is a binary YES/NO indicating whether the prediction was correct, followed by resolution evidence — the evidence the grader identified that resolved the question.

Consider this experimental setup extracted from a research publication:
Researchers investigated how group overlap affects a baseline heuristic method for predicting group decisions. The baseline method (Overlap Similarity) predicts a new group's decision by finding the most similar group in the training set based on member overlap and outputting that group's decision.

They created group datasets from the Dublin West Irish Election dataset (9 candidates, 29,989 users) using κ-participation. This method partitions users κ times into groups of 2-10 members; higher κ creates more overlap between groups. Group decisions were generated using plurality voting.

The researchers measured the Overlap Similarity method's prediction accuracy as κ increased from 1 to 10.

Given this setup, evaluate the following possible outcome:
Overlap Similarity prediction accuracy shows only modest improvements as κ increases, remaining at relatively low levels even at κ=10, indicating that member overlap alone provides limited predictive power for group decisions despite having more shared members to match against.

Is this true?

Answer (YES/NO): NO